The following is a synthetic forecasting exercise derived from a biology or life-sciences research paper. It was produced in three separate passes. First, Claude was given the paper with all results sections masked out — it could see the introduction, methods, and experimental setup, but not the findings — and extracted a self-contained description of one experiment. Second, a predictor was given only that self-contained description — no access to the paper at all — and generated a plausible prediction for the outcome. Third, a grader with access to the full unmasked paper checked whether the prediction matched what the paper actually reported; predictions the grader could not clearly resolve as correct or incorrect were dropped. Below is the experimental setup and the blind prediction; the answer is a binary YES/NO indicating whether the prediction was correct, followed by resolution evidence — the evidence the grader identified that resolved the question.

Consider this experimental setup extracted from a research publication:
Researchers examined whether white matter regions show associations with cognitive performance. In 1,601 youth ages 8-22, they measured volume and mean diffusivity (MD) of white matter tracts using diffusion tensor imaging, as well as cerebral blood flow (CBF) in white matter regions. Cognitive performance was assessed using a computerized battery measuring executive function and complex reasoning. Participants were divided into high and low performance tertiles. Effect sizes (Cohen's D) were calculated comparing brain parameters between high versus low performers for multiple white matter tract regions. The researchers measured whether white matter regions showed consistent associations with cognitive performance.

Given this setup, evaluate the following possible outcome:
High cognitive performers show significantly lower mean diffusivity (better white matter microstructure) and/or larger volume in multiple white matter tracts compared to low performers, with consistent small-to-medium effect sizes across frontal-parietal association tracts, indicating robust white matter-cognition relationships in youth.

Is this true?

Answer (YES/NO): NO